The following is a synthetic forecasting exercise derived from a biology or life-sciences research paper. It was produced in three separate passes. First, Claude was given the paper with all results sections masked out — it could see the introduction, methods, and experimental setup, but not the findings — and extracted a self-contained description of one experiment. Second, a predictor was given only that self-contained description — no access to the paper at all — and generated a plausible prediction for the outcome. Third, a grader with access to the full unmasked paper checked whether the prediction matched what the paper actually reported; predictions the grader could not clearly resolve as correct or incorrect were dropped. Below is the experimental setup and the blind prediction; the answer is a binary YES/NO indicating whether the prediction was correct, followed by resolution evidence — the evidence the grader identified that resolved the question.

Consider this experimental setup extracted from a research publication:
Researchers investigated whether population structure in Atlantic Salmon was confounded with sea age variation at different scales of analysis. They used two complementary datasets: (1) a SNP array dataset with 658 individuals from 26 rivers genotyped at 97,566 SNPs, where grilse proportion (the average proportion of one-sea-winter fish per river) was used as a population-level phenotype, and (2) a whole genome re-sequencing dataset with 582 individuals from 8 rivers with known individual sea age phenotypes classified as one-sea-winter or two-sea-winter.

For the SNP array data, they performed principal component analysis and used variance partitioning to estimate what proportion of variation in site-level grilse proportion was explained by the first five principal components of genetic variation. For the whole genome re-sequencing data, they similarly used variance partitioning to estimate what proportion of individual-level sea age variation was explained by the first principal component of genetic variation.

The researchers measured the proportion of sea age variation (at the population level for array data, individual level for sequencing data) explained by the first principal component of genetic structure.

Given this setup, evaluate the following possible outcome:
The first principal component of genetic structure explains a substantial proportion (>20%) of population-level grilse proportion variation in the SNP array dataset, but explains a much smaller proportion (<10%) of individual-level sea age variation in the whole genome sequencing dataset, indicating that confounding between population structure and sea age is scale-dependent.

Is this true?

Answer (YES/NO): YES